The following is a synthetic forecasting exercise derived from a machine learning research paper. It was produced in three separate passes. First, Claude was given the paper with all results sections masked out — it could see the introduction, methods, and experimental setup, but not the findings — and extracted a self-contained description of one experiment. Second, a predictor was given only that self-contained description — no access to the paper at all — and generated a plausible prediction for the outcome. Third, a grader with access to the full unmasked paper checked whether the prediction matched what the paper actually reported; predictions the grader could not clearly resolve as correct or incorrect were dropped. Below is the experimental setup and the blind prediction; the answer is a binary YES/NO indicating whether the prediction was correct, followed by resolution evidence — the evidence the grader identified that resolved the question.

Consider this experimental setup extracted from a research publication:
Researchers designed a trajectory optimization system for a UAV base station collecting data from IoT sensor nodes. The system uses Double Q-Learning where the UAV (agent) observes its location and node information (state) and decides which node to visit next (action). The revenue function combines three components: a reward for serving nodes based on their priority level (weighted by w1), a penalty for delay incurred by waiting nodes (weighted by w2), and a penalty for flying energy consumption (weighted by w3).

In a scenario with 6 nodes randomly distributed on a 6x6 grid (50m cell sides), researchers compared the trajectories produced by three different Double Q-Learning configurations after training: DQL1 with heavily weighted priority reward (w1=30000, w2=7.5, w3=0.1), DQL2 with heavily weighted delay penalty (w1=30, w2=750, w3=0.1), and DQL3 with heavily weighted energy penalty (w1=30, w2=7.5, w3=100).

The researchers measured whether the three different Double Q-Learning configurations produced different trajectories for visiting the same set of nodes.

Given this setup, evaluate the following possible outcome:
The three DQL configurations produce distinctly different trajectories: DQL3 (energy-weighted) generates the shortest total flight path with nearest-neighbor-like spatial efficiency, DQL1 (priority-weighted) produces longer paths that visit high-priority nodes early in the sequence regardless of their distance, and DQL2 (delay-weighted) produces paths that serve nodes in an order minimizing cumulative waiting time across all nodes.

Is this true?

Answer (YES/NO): NO